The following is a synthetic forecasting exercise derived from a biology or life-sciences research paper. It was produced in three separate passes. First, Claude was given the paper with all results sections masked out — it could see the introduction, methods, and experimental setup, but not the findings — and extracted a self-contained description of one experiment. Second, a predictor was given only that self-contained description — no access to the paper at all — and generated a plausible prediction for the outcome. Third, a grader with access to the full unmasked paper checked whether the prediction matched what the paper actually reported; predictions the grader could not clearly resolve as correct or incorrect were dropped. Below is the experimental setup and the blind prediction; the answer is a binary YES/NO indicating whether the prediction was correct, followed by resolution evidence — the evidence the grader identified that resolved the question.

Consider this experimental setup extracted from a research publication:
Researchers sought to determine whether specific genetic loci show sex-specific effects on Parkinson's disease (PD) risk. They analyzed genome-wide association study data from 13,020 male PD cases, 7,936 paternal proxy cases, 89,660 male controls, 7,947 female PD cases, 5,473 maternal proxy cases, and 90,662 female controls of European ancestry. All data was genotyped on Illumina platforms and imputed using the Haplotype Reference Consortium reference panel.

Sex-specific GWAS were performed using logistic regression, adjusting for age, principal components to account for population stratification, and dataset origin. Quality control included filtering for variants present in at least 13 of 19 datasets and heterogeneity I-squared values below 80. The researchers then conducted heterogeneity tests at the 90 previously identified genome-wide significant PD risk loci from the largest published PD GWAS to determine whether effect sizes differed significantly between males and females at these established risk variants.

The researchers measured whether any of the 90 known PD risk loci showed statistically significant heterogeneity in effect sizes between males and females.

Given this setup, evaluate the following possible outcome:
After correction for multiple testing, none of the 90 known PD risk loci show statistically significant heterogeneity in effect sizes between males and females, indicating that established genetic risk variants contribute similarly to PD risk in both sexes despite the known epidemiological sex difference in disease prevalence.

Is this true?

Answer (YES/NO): YES